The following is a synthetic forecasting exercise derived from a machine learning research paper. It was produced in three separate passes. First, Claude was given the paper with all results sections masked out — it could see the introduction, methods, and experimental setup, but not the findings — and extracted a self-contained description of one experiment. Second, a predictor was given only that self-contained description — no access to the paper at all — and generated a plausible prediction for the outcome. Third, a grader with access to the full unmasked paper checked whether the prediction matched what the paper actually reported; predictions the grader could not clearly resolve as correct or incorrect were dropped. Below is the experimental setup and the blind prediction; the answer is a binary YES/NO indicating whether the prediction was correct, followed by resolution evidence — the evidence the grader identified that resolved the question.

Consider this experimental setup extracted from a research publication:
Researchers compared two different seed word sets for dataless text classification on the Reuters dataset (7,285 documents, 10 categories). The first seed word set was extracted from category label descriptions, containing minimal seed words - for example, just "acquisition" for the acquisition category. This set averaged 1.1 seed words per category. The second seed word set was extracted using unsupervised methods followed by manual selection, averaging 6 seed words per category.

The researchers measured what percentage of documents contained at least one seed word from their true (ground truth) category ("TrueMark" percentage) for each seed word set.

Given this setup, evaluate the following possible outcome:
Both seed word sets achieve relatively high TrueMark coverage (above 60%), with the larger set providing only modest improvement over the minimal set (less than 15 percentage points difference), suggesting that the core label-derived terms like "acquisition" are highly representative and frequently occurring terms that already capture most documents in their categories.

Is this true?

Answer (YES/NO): NO